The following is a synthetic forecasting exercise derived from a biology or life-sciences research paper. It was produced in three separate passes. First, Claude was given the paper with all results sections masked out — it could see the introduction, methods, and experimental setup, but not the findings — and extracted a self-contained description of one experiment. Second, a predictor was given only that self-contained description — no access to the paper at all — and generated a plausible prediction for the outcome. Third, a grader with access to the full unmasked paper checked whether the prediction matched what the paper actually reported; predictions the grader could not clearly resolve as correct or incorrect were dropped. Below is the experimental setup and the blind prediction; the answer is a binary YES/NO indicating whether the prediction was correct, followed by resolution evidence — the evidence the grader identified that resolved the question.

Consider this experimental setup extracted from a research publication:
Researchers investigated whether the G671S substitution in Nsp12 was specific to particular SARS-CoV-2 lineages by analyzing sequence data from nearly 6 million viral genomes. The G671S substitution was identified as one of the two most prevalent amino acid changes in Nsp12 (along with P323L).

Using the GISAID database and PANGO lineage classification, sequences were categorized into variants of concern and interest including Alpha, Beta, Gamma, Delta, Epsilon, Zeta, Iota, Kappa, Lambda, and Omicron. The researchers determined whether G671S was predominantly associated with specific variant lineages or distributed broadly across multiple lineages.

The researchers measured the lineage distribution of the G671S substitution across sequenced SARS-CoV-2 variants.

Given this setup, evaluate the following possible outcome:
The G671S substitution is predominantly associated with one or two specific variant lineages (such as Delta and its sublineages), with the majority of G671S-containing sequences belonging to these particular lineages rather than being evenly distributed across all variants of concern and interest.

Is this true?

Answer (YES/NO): YES